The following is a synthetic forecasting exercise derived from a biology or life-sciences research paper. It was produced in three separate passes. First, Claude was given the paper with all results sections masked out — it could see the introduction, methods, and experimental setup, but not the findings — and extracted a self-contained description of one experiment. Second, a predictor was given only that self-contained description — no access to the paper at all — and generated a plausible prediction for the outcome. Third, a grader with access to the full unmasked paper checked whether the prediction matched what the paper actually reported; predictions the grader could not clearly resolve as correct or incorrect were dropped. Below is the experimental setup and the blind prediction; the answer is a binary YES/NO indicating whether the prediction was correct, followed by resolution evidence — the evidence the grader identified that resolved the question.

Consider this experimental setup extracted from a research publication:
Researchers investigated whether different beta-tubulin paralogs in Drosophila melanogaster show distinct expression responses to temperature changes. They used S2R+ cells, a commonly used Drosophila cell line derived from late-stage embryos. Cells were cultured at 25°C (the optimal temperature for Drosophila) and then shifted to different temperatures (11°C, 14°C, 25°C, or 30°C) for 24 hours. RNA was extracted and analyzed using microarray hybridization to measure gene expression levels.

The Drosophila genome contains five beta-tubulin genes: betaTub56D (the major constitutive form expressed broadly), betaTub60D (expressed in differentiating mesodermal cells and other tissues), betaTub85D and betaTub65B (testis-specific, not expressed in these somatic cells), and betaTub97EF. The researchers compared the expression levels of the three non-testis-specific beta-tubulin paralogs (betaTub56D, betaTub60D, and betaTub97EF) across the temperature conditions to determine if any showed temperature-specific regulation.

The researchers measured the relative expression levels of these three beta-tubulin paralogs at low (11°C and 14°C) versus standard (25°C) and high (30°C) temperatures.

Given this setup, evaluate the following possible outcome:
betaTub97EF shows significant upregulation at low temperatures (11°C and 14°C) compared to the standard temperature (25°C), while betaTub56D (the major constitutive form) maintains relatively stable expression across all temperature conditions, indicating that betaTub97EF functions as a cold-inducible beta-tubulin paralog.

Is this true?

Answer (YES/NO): YES